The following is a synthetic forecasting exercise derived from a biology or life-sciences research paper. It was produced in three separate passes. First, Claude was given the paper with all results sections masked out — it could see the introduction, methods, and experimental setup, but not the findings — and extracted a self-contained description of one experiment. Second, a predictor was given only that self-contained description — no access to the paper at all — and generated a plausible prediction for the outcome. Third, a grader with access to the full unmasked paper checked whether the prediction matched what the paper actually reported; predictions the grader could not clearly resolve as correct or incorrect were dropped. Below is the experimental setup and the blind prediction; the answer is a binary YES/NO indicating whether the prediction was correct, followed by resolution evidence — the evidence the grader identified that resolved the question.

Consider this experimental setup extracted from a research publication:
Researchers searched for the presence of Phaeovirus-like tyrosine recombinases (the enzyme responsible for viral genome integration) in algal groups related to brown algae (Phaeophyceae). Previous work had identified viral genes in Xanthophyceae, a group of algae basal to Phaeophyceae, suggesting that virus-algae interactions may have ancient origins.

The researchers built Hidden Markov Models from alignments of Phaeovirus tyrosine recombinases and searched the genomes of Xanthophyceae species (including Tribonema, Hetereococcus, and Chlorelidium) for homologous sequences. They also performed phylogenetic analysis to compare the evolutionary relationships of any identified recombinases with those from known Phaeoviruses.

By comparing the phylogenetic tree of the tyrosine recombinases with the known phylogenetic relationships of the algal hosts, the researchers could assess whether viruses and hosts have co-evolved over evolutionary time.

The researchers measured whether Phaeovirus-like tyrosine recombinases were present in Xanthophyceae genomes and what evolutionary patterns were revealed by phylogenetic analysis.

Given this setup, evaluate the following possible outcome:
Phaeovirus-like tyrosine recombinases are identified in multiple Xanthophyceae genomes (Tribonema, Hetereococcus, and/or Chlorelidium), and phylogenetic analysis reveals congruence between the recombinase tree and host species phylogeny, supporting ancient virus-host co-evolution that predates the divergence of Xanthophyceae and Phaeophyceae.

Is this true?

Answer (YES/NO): YES